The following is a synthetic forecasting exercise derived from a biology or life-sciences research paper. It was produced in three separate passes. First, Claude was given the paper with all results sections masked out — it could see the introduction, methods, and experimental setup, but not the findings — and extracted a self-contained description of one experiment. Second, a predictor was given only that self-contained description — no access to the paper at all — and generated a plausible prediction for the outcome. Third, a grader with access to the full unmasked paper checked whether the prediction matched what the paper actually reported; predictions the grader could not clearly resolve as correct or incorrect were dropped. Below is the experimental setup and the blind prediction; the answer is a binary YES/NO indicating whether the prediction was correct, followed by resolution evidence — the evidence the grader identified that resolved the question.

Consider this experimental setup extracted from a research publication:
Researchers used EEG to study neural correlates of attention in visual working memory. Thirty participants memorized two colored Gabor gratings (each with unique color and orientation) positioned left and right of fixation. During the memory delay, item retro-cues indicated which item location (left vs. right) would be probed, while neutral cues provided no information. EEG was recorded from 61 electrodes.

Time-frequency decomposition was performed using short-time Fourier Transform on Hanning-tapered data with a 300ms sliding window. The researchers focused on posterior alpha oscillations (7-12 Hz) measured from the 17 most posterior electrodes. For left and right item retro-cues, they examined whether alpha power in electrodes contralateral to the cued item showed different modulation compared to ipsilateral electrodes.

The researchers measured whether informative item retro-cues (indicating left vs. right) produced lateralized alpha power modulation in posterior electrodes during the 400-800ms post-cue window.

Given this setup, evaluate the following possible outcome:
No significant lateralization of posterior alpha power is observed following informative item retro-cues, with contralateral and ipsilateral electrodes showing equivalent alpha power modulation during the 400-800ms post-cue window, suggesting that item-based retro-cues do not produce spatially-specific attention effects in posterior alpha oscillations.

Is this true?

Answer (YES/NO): NO